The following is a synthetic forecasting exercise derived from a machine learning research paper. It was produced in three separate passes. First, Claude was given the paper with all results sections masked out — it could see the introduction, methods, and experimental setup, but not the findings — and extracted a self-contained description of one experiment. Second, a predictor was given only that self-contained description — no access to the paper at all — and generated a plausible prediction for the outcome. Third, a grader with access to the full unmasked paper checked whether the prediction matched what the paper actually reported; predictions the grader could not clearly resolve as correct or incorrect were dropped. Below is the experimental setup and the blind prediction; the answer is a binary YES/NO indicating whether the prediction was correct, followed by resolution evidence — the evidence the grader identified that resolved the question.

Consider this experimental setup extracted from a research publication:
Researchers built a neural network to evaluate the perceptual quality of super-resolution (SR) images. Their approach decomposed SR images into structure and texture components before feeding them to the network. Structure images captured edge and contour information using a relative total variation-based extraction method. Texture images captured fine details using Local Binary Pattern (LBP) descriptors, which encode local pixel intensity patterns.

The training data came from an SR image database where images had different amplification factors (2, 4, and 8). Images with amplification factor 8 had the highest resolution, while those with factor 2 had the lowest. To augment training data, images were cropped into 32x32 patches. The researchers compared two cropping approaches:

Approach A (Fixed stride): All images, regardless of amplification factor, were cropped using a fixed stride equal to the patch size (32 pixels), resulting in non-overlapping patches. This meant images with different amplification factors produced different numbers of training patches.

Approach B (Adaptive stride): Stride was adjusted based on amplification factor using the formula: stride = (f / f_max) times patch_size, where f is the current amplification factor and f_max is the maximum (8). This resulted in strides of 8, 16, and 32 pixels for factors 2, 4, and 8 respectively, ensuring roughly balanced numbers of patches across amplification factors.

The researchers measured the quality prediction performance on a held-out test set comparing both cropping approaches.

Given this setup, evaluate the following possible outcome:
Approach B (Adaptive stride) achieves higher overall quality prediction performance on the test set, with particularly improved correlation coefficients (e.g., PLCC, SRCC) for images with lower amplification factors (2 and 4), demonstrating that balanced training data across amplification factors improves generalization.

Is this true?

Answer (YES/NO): NO